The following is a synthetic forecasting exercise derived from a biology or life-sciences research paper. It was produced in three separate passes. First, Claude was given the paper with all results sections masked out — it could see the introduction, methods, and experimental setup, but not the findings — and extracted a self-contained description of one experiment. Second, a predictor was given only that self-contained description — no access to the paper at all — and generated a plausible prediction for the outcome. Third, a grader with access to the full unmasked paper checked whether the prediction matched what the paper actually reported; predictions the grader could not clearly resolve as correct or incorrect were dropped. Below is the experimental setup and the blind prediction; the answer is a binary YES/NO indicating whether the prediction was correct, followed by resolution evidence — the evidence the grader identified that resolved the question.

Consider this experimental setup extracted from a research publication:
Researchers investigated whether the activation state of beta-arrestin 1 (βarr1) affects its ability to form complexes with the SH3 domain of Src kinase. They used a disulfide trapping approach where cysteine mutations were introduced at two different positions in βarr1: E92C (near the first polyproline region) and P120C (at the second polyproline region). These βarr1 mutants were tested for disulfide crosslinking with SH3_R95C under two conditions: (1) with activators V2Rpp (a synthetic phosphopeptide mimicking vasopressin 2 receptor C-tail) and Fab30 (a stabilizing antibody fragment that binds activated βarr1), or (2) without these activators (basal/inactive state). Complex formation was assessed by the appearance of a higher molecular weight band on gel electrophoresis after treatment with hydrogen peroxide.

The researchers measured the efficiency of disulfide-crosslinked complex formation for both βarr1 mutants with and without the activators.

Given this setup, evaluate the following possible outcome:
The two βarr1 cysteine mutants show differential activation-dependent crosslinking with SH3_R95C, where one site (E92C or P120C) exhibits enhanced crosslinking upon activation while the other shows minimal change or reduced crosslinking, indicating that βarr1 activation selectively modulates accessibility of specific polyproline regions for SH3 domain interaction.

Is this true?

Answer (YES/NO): YES